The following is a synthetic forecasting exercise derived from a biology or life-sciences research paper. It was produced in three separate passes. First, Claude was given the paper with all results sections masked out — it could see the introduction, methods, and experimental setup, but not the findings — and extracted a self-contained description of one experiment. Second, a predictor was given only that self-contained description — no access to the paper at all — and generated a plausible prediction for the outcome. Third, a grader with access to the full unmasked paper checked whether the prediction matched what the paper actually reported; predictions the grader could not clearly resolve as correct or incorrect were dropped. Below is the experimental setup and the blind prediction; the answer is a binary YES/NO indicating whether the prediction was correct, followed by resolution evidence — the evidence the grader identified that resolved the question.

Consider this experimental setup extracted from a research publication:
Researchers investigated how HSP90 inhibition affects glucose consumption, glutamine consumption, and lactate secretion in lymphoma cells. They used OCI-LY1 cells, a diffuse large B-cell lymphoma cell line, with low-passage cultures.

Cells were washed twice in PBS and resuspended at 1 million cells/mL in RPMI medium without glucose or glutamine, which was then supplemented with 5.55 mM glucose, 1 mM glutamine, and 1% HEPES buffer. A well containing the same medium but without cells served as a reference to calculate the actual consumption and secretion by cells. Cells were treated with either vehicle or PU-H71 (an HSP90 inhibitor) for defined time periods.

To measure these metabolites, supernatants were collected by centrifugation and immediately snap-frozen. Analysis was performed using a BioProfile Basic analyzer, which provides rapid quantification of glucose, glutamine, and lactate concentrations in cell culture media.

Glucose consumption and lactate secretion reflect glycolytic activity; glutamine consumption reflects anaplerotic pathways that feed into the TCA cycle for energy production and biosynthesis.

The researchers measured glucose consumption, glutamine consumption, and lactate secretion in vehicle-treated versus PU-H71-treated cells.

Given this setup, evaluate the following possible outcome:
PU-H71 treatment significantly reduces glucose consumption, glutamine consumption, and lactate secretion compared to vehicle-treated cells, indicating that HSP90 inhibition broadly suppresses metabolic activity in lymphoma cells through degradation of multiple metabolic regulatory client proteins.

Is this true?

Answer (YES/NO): NO